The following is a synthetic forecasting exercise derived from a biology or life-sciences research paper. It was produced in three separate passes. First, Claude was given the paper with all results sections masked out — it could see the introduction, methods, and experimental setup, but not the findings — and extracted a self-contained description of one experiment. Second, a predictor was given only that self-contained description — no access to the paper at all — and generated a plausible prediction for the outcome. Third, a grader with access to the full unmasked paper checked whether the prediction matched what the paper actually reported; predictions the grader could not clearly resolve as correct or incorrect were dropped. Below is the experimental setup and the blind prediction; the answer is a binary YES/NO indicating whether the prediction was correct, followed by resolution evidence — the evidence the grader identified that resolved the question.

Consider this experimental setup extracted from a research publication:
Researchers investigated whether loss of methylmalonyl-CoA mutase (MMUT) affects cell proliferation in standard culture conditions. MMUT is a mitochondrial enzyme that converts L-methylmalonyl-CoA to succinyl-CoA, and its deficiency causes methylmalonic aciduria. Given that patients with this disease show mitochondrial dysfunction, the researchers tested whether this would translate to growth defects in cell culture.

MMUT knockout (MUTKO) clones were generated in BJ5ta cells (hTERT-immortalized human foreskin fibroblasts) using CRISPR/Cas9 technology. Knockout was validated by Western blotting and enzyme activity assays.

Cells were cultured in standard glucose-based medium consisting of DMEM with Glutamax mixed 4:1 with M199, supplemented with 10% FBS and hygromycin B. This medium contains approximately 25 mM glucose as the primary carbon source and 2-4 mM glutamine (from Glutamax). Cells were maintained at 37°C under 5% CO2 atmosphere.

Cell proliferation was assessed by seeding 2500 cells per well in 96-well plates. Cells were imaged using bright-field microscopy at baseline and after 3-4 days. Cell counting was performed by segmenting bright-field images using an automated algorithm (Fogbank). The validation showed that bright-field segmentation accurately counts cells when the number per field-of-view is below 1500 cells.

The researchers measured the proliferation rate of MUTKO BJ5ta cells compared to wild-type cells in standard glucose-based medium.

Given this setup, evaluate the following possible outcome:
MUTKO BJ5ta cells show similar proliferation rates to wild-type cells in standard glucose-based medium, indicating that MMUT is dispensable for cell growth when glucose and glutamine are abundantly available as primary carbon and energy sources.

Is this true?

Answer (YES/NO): YES